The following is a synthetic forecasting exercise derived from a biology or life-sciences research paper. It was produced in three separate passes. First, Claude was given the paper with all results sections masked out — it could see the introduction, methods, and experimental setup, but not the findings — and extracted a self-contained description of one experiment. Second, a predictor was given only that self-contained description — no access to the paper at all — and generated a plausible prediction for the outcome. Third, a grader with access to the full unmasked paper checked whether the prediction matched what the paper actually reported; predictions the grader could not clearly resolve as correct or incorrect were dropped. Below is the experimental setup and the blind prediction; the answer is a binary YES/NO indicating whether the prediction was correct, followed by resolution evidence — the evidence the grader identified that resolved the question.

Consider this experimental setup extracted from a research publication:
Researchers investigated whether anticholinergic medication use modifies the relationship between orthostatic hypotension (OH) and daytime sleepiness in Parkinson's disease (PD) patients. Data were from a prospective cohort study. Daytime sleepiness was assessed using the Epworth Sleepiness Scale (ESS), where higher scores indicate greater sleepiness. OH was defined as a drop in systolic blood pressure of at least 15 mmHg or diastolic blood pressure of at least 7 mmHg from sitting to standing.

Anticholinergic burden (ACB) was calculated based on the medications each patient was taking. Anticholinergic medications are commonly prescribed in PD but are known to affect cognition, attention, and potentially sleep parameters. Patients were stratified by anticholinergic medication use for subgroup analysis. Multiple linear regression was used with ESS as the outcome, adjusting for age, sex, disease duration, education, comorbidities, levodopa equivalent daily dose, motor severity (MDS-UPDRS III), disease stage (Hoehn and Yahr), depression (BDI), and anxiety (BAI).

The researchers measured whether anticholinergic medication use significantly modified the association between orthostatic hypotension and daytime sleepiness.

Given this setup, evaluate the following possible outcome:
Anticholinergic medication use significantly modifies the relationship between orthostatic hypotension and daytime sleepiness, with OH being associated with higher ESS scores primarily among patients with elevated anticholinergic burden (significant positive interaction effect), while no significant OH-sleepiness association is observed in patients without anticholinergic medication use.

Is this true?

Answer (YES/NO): NO